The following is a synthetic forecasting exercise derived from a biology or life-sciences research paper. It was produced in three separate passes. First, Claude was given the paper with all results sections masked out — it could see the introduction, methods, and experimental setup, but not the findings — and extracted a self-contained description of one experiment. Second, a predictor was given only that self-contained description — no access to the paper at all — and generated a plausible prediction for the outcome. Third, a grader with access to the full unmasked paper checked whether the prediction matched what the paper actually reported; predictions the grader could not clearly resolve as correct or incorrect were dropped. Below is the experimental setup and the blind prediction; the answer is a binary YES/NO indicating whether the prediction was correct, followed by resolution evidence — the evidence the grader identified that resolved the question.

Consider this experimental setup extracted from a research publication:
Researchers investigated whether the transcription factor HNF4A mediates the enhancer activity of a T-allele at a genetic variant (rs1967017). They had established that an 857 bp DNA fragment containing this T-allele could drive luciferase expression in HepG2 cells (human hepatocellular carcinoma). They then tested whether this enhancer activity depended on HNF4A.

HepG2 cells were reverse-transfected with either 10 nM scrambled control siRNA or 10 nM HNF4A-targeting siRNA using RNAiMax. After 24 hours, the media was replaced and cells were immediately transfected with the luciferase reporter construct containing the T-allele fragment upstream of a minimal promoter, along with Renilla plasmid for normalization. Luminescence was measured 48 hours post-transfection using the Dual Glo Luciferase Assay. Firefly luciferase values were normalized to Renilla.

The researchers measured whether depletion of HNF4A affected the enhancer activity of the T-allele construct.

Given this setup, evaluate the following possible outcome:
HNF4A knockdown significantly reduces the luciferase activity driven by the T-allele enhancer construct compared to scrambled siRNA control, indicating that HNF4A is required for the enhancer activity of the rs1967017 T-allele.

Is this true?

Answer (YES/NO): YES